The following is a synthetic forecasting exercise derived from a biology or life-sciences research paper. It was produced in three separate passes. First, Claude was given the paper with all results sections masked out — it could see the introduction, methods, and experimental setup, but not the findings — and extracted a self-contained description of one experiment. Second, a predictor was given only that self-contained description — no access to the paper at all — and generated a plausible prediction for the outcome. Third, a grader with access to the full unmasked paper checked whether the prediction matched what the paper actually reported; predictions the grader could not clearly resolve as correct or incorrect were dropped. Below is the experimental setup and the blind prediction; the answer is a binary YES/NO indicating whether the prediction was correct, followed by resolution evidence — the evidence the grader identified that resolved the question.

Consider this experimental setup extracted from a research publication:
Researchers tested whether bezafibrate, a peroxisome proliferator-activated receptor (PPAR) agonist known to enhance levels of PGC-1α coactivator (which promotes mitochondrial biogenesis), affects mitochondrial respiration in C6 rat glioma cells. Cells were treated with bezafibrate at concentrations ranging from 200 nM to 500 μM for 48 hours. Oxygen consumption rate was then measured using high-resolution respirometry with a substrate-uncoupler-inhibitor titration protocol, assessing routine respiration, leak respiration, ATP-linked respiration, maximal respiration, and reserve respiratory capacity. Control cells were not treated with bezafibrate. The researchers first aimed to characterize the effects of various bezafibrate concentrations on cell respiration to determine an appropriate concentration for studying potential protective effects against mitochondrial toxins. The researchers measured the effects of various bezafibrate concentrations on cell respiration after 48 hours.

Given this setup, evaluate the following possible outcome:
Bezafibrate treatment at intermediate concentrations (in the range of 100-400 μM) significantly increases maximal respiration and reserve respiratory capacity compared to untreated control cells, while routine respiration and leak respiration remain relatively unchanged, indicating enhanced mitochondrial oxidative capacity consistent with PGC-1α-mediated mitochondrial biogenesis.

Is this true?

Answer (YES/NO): NO